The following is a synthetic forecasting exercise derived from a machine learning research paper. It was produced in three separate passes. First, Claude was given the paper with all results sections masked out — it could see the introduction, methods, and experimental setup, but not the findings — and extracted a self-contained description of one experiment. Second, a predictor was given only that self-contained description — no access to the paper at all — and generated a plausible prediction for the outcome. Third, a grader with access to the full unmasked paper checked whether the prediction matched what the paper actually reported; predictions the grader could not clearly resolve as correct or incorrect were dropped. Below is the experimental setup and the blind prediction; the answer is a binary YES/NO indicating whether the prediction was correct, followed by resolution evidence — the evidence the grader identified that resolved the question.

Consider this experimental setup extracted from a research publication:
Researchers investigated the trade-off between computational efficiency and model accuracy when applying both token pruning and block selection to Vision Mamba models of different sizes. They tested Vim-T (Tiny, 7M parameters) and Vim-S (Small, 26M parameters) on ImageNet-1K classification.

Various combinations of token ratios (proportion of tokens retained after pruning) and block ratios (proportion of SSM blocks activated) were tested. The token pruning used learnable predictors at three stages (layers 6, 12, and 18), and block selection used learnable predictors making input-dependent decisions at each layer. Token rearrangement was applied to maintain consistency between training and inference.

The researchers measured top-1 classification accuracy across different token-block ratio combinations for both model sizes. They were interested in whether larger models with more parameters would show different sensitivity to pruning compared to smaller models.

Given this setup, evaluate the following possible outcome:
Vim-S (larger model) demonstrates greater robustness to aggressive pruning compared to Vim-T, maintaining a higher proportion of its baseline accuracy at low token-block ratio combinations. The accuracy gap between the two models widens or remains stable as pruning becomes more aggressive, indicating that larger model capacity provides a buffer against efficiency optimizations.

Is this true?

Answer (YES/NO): YES